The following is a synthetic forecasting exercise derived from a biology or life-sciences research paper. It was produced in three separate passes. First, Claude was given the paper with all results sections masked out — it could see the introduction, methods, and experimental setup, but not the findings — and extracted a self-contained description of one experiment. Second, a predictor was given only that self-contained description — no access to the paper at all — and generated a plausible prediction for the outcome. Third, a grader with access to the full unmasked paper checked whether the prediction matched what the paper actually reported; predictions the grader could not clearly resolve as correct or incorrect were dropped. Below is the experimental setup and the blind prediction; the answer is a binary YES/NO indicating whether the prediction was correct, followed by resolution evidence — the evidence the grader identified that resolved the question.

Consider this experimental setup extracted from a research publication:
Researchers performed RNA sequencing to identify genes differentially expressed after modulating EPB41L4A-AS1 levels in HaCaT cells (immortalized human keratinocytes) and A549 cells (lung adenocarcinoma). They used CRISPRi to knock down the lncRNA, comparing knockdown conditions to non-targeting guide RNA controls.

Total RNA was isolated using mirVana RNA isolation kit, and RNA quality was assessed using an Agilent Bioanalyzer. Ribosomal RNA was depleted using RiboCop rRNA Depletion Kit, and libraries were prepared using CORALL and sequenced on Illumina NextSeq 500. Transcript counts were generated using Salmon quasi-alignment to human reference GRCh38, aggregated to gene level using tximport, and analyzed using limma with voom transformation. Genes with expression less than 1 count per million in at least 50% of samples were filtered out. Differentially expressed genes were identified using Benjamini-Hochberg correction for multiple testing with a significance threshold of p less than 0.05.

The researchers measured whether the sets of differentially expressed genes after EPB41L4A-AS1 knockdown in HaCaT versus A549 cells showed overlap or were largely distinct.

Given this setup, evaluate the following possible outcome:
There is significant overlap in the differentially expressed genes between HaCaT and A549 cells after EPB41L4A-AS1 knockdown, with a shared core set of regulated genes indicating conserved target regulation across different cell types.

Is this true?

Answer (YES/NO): NO